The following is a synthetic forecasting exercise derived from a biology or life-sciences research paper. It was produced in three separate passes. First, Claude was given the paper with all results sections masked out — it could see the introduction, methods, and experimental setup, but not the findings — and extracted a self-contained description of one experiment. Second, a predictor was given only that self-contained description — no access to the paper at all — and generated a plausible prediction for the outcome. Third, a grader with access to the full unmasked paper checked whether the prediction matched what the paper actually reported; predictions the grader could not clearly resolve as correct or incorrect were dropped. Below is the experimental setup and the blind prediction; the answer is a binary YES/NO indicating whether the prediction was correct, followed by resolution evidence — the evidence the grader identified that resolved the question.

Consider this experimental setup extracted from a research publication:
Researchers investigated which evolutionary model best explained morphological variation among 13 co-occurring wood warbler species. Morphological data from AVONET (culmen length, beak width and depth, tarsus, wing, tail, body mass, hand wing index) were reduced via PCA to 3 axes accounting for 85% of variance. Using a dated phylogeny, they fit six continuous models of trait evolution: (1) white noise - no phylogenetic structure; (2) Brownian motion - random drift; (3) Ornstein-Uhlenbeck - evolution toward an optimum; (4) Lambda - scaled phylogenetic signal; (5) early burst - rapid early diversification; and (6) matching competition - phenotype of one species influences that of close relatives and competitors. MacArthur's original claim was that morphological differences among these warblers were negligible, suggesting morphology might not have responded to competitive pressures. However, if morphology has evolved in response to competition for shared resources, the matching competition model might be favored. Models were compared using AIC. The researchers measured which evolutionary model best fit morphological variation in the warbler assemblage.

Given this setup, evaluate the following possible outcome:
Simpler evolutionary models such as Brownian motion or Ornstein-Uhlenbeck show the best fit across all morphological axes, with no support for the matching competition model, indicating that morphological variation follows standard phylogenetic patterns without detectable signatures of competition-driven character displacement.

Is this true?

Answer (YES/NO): NO